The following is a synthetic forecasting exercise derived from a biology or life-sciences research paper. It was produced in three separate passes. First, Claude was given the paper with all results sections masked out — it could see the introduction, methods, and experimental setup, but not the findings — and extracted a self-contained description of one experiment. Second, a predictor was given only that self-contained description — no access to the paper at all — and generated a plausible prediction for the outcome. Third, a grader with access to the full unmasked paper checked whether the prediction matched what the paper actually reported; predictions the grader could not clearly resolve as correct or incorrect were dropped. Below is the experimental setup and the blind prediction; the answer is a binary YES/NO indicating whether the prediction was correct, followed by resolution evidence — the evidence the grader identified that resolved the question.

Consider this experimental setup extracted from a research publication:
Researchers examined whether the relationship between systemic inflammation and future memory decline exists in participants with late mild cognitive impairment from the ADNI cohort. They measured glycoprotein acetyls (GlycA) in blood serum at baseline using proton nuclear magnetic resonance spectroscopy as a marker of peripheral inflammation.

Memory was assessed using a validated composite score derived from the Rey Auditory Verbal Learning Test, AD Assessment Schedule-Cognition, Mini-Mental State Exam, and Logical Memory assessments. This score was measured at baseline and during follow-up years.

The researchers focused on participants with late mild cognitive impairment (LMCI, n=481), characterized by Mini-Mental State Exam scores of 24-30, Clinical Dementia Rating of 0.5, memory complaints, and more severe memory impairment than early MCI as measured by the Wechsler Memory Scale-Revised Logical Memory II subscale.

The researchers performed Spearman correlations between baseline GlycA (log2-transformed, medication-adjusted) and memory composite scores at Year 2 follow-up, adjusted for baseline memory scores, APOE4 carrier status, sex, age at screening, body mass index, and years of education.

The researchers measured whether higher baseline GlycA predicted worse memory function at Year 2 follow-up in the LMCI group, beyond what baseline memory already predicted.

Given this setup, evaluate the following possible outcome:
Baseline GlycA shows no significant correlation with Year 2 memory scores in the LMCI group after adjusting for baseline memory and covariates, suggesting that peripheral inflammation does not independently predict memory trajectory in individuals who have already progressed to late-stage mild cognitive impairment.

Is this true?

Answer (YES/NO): YES